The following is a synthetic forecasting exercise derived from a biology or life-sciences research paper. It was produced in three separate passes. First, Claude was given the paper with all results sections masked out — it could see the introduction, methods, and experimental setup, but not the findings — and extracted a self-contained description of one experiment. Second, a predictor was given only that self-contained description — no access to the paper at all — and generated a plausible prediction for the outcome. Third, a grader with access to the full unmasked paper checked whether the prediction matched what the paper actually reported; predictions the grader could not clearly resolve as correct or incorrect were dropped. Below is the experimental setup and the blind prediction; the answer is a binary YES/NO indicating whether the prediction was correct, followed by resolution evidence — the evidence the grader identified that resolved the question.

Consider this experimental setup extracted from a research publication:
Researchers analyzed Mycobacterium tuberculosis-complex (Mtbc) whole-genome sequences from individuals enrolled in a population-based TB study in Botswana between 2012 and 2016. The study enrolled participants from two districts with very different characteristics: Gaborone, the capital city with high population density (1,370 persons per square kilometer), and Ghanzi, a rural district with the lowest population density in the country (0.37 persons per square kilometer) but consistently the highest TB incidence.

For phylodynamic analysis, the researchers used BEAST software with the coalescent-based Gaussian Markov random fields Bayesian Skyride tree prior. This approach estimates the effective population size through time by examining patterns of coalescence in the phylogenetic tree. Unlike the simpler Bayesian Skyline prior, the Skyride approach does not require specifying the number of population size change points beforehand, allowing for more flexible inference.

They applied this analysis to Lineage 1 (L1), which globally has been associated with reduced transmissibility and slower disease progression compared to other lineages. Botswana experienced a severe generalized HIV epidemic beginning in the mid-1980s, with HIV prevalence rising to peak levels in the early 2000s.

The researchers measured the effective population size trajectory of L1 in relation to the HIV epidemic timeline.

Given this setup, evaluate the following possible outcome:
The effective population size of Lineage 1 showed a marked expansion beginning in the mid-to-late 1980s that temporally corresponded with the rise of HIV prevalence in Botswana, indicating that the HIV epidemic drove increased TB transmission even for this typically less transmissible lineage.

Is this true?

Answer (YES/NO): NO